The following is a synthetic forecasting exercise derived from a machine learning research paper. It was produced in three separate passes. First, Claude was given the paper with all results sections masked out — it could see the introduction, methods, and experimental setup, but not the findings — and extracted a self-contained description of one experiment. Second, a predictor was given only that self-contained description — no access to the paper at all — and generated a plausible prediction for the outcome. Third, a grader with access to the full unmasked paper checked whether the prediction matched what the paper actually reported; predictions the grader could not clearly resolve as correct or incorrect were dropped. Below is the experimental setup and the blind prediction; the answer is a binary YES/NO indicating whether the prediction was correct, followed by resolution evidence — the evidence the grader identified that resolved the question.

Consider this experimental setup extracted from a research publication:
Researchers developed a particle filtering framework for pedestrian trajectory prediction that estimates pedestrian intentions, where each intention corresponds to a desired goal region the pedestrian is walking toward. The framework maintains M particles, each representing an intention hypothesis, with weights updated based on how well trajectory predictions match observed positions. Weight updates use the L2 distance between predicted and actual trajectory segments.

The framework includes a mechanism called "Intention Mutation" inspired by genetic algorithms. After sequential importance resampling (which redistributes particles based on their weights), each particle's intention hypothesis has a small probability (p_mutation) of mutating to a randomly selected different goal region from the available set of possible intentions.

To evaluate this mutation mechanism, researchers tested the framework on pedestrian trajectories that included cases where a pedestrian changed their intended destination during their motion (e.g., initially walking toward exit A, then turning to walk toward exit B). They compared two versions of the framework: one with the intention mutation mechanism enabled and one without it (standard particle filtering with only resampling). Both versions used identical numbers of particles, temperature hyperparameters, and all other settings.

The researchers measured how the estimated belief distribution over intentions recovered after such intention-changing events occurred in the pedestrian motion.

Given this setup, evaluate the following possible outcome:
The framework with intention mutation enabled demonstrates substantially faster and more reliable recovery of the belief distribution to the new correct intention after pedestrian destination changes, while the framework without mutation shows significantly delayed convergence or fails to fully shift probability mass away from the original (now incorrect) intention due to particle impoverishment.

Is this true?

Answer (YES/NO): YES